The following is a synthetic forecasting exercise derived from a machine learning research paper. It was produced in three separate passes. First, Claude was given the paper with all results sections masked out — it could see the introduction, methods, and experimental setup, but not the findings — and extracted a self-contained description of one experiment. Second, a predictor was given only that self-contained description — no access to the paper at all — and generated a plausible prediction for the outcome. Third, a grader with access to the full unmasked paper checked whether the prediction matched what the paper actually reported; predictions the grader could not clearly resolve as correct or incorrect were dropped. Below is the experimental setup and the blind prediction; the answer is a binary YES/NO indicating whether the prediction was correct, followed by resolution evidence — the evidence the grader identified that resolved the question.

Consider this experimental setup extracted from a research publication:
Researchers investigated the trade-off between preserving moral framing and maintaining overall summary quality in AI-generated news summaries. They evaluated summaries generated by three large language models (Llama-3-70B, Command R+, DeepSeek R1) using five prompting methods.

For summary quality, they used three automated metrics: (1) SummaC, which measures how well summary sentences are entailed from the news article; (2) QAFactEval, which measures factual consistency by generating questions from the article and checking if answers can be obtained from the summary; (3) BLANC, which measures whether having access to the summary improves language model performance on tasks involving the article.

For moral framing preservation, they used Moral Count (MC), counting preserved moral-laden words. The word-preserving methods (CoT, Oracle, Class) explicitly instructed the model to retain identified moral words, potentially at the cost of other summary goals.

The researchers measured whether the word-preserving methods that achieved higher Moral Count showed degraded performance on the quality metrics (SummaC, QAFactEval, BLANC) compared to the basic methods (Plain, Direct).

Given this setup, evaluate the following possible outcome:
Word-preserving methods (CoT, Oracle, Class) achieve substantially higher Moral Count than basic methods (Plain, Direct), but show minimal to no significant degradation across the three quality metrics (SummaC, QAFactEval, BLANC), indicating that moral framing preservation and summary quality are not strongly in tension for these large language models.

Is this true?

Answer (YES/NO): YES